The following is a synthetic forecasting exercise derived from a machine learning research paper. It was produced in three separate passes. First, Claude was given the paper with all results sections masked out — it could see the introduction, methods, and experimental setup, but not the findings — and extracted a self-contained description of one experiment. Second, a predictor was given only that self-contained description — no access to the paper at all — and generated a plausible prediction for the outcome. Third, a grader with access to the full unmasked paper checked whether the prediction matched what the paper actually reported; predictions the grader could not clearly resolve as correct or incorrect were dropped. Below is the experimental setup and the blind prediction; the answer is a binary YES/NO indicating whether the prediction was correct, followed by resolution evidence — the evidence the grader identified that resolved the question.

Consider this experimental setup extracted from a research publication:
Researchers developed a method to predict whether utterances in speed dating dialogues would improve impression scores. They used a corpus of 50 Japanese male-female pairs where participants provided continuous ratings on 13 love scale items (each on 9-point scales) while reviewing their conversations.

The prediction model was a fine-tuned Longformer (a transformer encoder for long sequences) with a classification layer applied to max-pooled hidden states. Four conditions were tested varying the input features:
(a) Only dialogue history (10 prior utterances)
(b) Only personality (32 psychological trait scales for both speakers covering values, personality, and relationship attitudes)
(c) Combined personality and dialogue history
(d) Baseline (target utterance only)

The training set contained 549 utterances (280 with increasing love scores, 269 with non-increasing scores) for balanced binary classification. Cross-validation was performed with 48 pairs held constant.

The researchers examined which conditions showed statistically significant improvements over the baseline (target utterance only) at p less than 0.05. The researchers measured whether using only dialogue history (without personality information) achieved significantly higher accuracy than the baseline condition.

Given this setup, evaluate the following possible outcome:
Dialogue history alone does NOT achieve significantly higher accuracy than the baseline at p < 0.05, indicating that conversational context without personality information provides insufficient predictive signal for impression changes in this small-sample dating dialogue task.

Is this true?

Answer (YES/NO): YES